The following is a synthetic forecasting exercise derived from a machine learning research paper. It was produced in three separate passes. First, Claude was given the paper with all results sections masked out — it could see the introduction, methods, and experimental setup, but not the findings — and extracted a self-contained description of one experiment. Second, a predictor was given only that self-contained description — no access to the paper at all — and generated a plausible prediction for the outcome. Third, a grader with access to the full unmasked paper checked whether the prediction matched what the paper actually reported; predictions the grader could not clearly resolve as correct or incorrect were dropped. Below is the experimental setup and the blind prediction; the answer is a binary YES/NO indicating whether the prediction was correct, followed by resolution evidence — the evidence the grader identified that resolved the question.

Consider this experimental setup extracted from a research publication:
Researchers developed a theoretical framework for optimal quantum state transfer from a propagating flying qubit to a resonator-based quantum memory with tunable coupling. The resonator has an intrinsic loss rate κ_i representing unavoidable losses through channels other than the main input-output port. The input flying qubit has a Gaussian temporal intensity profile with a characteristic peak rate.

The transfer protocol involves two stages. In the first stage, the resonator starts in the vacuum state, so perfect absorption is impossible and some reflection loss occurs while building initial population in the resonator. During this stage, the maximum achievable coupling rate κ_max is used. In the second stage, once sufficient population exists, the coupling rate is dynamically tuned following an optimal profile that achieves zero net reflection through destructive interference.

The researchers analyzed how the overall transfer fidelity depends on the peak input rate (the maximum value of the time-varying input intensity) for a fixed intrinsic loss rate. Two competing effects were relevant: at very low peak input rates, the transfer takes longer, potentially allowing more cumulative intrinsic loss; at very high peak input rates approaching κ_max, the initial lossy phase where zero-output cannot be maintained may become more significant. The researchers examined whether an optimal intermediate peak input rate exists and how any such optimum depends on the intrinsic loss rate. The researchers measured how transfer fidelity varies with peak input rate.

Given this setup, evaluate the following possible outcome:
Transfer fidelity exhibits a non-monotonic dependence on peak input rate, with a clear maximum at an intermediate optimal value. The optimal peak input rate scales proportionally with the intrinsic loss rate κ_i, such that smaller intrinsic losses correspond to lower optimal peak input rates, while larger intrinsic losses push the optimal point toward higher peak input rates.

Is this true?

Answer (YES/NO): NO